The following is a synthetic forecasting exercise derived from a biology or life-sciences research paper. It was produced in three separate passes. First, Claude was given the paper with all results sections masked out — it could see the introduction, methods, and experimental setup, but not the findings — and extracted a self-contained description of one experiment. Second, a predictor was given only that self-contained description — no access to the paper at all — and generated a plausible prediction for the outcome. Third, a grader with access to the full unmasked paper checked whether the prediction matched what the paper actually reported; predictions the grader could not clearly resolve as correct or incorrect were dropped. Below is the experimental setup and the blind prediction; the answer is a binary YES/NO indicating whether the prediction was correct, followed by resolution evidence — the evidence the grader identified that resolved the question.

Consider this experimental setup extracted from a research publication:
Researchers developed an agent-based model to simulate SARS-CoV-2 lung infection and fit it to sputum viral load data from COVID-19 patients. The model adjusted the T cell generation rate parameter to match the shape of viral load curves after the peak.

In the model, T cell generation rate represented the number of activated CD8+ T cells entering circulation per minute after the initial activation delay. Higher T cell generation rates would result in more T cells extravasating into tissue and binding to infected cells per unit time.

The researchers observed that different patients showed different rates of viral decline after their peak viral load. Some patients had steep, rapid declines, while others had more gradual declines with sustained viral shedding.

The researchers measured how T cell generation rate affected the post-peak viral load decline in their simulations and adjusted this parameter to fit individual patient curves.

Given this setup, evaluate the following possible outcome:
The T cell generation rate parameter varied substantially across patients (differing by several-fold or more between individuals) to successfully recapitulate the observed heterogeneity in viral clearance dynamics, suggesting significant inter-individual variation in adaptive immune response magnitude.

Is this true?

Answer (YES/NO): NO